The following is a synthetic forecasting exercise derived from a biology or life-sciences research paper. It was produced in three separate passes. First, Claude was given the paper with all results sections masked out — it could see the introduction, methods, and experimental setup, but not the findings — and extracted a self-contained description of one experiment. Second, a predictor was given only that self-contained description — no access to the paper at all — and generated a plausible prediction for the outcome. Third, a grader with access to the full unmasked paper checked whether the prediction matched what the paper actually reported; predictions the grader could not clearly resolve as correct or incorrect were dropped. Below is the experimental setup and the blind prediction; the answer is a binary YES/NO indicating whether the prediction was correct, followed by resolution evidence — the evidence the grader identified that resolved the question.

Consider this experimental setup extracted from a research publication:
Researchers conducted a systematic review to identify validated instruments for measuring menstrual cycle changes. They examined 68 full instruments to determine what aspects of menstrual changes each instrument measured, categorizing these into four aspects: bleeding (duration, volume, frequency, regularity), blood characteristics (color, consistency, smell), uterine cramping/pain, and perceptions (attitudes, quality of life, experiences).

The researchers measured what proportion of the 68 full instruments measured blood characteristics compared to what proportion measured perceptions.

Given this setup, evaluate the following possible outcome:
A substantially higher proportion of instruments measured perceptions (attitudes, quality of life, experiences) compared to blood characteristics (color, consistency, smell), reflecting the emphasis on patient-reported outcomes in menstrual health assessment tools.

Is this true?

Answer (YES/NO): YES